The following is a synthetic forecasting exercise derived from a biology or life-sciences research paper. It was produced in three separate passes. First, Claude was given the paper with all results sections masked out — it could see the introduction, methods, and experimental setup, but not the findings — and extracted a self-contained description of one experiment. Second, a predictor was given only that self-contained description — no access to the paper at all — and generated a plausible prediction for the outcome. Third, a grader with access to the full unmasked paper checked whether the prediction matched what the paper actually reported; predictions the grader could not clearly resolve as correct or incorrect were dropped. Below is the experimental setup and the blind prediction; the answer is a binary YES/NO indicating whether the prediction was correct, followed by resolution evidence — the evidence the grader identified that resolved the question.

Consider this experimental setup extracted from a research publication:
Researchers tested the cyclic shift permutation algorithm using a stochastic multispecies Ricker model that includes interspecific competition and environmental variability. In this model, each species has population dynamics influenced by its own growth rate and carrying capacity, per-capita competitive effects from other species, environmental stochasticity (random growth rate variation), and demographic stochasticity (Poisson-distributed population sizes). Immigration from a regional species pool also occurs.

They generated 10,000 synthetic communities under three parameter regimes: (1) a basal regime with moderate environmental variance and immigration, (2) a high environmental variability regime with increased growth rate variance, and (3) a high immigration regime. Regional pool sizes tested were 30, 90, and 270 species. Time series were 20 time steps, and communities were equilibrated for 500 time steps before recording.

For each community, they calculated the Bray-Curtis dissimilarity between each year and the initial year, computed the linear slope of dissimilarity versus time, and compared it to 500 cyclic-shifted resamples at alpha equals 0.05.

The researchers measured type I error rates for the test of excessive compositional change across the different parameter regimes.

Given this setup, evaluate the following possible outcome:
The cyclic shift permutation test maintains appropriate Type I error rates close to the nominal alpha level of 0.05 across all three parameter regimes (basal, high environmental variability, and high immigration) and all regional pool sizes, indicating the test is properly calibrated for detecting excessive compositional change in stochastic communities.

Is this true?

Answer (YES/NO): NO